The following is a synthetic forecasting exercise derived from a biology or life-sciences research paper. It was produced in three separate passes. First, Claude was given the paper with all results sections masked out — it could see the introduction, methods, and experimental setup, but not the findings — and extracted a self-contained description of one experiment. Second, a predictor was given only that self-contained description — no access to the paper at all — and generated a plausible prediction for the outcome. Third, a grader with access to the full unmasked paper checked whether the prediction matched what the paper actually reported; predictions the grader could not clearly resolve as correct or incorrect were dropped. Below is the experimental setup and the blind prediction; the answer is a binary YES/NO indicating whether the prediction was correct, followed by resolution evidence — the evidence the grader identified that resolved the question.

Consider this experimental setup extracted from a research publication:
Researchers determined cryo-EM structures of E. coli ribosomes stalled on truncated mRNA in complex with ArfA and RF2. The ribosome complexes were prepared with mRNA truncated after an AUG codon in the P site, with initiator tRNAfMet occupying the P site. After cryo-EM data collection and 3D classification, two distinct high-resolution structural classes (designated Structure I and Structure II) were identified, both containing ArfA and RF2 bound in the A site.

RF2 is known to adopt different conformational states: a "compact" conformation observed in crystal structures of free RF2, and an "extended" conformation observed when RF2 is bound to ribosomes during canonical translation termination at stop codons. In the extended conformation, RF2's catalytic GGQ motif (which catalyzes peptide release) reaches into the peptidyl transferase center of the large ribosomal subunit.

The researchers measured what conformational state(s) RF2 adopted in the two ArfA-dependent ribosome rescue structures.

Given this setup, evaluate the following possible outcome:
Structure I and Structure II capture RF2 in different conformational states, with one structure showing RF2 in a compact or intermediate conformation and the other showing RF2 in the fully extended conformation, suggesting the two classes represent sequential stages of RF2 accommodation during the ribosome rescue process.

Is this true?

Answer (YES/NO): YES